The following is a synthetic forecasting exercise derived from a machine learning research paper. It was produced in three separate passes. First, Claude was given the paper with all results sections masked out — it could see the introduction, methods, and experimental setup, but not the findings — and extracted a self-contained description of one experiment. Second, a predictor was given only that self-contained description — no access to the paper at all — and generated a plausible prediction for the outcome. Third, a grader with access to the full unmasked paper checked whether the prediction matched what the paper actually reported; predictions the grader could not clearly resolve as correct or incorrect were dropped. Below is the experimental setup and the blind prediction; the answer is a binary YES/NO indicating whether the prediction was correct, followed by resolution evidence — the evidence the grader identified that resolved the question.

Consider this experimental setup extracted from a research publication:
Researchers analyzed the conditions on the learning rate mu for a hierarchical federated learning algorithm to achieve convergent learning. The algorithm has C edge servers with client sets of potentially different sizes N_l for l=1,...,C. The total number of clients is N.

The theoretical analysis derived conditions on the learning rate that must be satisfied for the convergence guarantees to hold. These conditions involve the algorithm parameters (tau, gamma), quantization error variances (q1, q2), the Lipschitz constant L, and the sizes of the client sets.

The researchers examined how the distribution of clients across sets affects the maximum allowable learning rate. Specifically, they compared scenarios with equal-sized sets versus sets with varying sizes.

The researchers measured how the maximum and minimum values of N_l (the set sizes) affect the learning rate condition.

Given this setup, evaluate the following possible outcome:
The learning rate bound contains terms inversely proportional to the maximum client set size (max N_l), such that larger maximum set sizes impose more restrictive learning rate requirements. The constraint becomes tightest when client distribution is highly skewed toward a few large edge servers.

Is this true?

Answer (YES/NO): NO